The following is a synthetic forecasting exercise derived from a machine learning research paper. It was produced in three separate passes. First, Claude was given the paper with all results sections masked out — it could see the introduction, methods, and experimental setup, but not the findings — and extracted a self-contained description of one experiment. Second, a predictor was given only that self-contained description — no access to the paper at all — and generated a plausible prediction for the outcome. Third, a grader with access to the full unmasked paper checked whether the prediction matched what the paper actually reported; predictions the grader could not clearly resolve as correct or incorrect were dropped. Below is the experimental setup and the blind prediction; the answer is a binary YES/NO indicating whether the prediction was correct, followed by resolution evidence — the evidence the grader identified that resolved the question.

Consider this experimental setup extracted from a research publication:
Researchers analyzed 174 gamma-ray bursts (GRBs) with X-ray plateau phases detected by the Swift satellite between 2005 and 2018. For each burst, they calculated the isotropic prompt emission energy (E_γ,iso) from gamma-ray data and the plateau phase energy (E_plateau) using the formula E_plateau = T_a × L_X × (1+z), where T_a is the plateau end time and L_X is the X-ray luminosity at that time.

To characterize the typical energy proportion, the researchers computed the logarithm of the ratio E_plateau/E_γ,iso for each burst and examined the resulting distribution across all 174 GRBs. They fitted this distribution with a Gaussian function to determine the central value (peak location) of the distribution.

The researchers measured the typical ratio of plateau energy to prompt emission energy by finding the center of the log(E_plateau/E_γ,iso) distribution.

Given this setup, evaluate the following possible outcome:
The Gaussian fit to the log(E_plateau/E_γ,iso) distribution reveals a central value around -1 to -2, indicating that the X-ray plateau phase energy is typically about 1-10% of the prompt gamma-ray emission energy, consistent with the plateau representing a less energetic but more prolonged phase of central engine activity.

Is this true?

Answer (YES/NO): YES